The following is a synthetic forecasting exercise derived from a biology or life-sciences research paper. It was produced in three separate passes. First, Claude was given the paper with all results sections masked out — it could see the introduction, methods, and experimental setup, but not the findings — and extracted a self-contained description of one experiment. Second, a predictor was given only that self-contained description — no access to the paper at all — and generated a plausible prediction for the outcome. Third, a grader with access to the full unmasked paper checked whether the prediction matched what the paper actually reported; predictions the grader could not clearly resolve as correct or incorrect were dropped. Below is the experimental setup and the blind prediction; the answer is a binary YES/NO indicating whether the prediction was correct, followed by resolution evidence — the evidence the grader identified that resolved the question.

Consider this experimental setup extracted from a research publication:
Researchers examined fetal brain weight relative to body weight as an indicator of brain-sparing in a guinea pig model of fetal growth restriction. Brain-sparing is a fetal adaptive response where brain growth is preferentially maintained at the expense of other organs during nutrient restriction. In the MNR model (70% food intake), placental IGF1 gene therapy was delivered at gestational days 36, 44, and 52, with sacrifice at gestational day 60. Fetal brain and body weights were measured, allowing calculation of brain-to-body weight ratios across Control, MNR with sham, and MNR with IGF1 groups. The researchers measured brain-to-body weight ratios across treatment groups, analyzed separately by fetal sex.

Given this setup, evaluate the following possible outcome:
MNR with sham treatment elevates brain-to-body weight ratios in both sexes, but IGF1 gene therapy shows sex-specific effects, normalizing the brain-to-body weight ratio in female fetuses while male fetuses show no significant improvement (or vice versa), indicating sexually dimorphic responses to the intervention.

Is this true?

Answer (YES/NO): NO